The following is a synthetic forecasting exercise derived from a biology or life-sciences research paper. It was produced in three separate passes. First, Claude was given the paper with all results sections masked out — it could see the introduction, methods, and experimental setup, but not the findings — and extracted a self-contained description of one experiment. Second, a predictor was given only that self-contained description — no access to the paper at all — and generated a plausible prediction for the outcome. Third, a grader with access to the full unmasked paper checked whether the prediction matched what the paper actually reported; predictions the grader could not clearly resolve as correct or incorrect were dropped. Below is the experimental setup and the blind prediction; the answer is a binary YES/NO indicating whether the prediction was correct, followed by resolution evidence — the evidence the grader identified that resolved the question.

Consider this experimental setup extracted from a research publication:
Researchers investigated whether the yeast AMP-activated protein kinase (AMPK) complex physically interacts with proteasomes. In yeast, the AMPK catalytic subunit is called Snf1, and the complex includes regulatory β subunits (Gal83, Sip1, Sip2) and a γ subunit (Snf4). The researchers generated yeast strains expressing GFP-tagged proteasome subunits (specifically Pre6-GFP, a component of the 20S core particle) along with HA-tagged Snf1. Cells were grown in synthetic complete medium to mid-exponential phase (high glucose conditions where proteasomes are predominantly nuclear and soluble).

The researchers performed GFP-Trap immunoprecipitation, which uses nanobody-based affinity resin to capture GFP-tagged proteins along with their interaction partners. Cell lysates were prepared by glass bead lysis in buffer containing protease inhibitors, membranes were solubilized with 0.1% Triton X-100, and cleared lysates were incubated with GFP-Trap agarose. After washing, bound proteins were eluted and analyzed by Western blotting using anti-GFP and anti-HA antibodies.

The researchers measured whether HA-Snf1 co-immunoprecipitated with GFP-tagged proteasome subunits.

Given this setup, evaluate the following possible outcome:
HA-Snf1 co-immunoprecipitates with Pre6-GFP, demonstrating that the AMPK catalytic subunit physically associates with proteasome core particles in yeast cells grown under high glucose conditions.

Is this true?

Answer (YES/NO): NO